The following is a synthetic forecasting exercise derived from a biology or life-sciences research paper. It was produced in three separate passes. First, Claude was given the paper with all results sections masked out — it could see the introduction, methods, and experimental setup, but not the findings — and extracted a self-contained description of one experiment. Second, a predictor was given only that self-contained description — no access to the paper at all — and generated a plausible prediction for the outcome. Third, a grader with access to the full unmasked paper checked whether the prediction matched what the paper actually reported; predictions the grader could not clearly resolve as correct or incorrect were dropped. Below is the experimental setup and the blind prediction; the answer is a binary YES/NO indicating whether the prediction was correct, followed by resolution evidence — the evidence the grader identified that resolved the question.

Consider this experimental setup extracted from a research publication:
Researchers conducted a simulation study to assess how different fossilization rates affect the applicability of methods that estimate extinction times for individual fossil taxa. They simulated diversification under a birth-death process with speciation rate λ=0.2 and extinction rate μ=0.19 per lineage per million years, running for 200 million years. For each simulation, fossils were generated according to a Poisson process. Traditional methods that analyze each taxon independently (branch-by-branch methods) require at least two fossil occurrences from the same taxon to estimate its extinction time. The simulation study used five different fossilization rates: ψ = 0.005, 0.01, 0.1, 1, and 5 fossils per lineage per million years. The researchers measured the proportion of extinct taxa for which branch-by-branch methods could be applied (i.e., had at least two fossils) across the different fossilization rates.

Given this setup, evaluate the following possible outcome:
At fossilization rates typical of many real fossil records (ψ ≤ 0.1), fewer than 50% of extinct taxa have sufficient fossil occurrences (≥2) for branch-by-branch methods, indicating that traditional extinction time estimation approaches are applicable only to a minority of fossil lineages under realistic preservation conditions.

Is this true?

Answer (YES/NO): YES